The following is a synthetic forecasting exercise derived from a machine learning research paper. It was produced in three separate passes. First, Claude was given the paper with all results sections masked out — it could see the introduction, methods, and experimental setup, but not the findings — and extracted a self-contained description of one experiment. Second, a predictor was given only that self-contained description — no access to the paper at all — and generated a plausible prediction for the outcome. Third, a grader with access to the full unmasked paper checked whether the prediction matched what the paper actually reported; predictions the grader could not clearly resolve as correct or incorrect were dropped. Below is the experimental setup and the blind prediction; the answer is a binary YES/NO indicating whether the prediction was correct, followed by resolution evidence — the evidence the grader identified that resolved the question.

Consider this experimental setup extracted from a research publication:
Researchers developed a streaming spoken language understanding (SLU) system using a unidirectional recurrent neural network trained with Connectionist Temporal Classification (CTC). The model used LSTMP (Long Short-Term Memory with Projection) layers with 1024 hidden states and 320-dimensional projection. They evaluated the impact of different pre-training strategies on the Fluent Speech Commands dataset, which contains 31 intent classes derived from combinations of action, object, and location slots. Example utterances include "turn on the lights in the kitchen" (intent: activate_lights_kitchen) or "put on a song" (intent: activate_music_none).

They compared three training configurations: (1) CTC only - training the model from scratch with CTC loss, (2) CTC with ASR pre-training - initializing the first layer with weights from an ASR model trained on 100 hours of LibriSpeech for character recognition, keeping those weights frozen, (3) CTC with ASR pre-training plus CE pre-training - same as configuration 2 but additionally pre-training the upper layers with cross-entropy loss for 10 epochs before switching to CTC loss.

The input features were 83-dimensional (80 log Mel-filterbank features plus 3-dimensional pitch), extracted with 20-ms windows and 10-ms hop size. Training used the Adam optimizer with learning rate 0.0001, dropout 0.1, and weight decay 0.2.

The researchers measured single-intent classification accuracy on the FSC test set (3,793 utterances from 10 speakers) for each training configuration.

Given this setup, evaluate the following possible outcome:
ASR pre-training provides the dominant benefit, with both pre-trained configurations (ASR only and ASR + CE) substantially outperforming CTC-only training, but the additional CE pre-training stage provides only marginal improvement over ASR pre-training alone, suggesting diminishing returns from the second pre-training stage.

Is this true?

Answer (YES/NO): NO